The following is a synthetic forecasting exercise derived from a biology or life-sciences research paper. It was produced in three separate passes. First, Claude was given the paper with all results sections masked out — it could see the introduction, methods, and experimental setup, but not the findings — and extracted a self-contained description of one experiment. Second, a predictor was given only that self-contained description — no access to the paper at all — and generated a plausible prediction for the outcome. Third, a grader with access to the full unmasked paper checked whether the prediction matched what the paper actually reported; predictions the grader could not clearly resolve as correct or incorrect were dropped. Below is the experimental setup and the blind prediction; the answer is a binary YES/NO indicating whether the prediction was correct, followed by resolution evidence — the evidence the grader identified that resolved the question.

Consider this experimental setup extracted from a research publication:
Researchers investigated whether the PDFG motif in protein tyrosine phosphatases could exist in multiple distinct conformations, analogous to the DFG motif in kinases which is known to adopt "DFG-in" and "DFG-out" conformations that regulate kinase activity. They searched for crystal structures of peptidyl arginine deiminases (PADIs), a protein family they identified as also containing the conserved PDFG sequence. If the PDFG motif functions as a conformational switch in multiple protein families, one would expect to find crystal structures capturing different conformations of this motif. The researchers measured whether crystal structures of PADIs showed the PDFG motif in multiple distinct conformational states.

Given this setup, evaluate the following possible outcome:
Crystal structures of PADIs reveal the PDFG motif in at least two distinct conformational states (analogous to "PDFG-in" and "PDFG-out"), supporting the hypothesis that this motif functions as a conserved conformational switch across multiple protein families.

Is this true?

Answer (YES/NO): YES